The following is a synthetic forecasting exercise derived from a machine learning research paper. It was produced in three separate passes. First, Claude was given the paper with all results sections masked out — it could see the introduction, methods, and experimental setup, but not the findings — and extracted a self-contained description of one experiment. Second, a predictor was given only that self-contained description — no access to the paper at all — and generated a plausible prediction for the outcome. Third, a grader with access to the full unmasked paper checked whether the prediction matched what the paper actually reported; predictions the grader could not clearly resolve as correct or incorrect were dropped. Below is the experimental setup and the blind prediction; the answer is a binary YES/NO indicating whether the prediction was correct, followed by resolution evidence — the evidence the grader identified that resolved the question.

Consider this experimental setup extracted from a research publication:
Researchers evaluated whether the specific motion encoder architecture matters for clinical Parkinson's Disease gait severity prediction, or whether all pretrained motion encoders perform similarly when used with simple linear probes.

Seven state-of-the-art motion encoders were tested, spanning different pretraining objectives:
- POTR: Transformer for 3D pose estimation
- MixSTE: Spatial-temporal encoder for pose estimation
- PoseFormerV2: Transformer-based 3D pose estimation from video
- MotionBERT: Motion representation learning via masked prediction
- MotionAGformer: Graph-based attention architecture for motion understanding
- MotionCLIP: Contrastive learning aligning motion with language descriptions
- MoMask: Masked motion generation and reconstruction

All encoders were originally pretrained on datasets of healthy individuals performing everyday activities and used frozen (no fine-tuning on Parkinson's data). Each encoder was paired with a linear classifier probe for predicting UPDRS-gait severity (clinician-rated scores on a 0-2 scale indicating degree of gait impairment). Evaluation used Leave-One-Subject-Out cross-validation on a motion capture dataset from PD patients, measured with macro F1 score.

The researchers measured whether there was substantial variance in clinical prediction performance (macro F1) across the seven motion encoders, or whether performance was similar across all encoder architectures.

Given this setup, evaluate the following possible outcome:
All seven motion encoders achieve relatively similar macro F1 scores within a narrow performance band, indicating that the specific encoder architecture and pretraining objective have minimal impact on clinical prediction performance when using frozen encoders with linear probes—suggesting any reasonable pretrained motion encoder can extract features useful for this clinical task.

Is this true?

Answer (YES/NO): NO